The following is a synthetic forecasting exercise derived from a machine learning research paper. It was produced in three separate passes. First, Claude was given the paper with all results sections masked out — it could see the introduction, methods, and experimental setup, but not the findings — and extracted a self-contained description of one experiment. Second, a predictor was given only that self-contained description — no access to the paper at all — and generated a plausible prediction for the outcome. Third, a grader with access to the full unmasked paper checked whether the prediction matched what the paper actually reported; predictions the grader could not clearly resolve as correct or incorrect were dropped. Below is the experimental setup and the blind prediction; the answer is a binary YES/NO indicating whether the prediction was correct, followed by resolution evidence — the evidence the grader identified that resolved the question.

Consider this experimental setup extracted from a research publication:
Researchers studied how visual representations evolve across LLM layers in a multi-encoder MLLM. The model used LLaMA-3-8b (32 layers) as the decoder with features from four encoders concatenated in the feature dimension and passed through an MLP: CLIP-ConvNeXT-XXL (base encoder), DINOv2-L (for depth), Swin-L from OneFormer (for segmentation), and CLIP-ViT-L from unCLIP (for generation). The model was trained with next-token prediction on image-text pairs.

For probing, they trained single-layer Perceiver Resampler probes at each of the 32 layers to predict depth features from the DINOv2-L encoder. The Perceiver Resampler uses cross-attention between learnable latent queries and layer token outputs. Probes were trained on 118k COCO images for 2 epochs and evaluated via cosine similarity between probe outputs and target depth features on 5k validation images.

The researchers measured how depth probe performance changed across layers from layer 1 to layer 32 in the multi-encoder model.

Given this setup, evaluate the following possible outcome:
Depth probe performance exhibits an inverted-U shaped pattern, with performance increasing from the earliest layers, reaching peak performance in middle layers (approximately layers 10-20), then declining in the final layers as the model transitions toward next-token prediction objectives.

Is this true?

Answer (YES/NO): NO